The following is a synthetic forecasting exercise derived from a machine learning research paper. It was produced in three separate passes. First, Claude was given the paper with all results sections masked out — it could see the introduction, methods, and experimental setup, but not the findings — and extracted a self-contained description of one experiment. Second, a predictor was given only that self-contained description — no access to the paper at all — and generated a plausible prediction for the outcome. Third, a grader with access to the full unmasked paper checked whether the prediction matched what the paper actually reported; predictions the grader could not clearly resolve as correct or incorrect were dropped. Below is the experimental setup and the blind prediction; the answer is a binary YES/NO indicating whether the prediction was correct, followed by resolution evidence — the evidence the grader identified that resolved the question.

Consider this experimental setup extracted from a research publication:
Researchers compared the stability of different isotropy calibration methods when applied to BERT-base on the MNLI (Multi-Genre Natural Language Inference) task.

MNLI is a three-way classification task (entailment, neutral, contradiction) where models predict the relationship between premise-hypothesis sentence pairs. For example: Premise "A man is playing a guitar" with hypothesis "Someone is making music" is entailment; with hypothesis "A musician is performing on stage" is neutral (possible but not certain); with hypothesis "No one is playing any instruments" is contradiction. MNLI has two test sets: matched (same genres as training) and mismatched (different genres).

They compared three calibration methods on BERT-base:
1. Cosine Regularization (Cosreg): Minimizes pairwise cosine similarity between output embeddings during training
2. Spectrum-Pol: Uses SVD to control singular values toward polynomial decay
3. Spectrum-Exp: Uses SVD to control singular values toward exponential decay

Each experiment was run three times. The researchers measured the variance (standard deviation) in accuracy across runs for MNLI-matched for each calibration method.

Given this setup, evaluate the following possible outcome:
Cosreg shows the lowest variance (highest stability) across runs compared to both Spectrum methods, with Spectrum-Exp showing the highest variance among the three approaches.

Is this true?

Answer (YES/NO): NO